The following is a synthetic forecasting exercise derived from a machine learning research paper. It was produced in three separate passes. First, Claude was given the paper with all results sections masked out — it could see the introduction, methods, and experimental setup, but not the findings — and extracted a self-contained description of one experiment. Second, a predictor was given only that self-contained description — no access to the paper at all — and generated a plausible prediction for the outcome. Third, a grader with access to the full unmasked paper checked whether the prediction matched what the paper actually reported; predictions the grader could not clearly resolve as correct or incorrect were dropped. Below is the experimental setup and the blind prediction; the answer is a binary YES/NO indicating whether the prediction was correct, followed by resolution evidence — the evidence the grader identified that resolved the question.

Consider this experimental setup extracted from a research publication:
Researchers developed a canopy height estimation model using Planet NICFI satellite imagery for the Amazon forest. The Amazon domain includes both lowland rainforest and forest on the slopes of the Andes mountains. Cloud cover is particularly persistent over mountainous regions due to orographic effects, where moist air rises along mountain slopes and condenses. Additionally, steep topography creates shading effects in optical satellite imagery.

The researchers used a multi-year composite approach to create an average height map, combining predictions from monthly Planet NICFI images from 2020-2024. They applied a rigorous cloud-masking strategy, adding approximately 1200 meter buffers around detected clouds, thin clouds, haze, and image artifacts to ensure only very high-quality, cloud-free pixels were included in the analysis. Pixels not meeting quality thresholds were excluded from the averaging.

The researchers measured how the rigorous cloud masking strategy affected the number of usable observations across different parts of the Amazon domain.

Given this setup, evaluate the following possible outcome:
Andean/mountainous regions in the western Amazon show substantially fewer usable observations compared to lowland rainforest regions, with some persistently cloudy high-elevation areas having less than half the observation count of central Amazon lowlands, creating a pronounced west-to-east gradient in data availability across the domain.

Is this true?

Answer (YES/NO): NO